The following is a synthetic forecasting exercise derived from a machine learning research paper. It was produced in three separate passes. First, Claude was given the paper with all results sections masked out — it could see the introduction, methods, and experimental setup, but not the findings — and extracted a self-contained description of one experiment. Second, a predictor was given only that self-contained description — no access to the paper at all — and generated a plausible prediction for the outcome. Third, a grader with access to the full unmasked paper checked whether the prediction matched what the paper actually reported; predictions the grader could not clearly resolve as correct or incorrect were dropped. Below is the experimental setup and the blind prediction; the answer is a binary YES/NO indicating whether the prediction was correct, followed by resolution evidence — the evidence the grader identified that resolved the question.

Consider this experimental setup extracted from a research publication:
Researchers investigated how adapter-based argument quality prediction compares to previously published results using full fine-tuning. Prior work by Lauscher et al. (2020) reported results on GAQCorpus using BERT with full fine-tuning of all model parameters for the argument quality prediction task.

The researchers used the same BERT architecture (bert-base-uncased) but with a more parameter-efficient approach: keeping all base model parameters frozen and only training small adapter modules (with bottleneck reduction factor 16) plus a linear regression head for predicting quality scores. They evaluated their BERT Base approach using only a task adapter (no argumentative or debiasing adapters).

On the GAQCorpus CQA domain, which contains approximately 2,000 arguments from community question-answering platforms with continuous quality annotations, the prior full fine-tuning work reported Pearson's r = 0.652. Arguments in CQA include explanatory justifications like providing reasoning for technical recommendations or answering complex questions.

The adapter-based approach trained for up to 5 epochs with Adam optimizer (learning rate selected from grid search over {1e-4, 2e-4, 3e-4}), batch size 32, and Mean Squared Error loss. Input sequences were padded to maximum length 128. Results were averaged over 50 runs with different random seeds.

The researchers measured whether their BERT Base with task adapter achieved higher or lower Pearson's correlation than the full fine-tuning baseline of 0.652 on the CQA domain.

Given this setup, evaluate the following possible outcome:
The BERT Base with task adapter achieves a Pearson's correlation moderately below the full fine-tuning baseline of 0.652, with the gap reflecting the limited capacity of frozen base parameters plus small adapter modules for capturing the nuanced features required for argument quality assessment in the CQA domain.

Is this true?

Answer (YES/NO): NO